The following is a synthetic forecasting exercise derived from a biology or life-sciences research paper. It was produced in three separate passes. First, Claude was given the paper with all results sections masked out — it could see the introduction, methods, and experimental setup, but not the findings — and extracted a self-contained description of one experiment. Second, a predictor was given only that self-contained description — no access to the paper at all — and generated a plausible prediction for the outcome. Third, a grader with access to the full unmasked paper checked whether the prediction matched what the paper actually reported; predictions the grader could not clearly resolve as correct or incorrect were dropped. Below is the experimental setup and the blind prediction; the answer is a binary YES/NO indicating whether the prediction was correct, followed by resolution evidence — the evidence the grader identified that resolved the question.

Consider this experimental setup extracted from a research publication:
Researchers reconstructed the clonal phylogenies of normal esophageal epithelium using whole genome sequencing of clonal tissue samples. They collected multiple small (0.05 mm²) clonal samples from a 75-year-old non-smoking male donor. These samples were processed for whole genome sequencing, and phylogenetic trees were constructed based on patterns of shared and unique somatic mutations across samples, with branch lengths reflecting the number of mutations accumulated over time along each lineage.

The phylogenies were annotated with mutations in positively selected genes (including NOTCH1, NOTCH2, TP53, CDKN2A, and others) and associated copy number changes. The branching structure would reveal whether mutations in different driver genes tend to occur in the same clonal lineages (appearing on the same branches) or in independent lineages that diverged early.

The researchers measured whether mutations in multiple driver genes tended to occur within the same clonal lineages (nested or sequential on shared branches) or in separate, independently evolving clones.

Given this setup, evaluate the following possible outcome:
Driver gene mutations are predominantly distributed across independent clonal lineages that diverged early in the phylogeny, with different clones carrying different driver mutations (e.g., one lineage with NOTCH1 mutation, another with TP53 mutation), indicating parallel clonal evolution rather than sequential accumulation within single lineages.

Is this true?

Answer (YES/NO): NO